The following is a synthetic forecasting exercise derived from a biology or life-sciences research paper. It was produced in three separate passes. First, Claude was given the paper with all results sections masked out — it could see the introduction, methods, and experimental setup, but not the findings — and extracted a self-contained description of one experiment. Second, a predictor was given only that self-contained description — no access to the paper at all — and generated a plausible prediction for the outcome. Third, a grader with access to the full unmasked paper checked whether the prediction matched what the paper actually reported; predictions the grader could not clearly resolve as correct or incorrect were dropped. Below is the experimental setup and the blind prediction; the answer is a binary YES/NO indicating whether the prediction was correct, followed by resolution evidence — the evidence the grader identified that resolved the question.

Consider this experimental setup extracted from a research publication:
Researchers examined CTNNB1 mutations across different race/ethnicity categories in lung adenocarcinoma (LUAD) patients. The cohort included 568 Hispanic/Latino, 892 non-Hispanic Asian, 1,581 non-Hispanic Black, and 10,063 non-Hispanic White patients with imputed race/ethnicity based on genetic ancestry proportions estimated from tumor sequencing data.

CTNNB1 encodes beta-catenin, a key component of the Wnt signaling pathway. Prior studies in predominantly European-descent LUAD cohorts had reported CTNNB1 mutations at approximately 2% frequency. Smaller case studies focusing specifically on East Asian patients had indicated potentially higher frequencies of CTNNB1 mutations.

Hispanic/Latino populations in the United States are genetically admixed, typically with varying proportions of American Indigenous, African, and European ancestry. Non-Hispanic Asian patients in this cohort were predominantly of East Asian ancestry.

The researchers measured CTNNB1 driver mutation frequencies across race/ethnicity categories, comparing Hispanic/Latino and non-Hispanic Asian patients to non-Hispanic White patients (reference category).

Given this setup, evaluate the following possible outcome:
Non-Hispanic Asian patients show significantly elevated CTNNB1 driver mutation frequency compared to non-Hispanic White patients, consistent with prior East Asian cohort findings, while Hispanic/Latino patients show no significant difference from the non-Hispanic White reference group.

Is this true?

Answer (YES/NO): YES